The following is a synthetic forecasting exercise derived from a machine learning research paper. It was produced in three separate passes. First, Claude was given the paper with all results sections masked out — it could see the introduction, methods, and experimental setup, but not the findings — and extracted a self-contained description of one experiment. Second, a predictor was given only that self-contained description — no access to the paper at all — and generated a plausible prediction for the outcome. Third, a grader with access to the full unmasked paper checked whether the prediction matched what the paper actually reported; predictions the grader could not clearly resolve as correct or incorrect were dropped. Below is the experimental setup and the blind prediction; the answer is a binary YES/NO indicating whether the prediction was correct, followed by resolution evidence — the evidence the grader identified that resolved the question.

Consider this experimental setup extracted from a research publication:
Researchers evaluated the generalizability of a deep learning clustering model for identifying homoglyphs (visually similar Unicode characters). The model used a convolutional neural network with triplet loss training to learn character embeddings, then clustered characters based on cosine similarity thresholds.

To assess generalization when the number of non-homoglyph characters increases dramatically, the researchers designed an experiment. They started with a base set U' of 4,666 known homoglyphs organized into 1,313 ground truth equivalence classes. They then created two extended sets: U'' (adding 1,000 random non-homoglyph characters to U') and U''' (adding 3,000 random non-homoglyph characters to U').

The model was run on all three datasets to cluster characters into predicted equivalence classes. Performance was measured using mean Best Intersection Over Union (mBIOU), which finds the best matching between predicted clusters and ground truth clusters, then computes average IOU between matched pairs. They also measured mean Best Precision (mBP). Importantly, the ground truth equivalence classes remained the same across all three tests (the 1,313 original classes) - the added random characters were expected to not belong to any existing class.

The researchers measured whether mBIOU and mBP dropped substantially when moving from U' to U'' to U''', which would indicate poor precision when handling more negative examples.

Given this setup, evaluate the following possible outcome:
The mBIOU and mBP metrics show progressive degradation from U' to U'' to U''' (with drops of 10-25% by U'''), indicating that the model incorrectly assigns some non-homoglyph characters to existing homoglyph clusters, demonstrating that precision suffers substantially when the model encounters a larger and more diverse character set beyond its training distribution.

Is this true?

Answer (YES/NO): NO